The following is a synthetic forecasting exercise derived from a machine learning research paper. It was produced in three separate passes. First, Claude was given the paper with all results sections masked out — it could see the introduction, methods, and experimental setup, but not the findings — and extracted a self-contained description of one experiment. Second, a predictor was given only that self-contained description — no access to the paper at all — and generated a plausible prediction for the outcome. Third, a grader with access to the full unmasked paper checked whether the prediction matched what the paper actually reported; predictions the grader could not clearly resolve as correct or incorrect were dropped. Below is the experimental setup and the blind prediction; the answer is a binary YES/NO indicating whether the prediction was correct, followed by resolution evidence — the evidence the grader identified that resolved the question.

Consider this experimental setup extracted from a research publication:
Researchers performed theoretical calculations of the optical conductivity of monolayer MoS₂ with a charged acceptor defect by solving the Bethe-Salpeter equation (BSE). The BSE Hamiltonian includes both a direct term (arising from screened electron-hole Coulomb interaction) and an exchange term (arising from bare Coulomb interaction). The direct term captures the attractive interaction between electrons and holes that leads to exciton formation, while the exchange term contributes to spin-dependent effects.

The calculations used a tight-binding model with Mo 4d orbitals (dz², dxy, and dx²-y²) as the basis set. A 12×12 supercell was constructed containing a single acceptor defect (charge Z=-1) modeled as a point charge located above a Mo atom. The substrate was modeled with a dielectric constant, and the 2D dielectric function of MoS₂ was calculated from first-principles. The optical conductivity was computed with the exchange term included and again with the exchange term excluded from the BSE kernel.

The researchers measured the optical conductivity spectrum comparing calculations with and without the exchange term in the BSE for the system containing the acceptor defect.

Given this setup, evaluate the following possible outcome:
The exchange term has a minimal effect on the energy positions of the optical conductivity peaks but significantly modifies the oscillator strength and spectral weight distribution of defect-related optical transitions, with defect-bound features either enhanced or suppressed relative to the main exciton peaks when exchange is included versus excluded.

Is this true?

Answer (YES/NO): NO